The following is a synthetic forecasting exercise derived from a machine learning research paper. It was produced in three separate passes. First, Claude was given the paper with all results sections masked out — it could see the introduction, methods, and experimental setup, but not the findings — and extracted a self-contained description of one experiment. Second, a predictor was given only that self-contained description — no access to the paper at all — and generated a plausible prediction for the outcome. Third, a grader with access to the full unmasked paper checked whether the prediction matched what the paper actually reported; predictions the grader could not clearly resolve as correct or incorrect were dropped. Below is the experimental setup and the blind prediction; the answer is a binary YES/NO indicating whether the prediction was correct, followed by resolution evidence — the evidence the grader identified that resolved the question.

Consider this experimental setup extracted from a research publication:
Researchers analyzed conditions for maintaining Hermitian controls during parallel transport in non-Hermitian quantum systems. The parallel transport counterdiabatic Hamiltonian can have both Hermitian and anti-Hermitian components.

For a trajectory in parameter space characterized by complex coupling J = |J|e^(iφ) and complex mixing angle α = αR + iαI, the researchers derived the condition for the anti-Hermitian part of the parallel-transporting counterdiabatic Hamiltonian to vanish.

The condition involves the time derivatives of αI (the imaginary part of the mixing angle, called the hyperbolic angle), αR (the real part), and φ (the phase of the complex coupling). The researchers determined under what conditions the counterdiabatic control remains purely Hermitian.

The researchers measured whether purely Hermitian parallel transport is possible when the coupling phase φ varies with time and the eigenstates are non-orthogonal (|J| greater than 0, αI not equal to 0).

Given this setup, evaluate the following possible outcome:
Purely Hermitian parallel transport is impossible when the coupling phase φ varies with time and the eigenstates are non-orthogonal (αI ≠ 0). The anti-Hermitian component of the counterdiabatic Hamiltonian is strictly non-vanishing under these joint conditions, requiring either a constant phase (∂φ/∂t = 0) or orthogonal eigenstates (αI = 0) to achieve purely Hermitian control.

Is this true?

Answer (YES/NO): YES